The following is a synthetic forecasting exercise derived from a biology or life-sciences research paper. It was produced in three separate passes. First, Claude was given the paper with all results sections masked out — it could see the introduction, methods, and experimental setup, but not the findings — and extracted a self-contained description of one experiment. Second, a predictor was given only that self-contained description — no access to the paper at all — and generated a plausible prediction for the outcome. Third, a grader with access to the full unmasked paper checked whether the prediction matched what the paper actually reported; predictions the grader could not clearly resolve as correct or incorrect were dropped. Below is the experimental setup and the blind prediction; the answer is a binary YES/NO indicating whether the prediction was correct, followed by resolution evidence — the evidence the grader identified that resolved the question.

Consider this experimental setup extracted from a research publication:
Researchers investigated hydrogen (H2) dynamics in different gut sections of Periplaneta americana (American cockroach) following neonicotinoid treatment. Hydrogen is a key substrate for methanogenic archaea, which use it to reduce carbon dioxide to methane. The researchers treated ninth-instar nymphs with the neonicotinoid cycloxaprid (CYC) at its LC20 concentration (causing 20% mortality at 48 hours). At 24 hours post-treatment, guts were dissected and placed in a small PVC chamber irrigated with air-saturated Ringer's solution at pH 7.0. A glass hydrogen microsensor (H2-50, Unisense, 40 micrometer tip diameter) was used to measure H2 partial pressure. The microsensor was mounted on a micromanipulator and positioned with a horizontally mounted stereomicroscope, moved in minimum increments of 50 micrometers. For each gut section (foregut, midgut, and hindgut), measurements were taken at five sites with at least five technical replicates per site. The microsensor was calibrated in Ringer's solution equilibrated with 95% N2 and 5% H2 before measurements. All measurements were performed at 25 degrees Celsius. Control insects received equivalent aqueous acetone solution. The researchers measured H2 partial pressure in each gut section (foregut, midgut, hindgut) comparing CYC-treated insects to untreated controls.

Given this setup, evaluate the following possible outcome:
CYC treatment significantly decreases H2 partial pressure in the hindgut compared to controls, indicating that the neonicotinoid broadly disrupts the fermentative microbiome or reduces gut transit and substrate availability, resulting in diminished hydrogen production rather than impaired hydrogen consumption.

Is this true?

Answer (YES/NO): NO